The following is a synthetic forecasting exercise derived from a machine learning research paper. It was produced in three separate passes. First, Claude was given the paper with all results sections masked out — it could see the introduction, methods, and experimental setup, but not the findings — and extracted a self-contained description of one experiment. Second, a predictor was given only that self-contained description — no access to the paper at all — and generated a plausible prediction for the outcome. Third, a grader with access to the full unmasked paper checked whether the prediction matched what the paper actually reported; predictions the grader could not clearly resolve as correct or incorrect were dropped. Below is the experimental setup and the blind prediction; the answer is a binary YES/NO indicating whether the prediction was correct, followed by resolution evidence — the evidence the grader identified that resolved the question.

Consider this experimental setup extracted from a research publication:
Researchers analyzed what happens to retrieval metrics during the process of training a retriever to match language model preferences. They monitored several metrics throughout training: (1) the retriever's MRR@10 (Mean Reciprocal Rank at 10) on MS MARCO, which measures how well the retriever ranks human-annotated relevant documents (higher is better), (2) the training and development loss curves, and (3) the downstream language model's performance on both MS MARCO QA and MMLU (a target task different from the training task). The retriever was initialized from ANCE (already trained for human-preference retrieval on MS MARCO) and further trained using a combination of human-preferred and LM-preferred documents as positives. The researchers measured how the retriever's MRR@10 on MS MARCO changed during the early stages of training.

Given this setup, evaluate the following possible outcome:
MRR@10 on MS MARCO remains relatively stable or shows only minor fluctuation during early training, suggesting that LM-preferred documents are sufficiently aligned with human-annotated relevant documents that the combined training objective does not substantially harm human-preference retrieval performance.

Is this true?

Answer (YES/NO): NO